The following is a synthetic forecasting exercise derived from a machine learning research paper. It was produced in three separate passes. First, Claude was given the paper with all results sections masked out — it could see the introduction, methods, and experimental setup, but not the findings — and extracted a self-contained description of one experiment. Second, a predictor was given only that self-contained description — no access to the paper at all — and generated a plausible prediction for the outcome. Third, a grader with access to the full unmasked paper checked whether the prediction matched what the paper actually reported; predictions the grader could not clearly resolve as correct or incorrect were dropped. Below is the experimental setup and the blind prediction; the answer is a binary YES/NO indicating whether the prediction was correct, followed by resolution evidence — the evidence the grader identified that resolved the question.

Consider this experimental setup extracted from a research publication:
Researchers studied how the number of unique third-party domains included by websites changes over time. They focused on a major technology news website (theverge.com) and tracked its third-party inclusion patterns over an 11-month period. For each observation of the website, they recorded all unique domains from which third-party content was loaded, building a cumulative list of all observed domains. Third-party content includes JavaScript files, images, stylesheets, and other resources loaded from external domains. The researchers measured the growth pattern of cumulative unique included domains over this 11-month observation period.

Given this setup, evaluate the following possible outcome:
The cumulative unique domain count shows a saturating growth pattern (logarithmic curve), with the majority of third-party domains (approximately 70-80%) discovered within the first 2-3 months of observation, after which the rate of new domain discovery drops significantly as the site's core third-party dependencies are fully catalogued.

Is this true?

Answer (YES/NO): NO